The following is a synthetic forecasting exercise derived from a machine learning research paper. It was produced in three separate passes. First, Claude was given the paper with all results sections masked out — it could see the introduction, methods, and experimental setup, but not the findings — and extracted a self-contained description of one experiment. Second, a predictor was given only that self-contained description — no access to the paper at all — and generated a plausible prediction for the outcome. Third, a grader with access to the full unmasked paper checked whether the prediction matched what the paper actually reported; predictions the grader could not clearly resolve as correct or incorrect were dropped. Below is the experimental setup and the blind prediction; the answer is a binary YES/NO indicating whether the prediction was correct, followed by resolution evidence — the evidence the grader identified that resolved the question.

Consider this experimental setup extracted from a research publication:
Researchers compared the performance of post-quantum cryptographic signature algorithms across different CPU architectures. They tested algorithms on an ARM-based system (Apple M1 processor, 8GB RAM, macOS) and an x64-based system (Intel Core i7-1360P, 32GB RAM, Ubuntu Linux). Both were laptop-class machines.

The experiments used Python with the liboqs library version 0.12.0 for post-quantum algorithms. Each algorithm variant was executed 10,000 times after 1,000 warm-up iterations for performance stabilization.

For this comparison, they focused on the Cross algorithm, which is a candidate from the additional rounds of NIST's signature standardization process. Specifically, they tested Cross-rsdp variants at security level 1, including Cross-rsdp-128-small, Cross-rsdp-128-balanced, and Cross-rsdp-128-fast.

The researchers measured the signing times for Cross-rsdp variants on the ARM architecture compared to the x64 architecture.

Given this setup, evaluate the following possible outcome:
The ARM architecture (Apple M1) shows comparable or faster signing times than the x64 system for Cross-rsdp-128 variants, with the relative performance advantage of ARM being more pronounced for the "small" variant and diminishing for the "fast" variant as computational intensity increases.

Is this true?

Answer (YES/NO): NO